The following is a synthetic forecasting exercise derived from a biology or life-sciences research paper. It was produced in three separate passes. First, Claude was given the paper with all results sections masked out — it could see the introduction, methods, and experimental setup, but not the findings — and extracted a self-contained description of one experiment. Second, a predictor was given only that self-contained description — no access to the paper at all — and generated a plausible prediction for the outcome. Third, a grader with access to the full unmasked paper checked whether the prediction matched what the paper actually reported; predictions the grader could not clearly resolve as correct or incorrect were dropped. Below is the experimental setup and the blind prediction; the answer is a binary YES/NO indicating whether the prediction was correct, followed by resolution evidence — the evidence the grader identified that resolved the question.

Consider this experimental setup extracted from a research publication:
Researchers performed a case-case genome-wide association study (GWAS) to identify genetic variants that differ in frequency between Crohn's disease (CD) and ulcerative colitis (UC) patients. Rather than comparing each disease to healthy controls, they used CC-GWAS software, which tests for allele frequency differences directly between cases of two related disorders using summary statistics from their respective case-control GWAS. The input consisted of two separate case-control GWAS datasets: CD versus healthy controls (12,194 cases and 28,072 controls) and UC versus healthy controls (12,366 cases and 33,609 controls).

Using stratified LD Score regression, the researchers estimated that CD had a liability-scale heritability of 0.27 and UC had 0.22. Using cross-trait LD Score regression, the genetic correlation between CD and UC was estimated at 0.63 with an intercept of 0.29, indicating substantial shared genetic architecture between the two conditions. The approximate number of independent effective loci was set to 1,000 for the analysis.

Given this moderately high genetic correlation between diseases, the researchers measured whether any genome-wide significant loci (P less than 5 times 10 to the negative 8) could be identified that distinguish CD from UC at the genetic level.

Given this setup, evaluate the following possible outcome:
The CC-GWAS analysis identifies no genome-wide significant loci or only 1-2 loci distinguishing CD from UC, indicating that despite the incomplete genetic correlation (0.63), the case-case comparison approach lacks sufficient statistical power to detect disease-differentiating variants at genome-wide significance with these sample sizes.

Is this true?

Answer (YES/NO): NO